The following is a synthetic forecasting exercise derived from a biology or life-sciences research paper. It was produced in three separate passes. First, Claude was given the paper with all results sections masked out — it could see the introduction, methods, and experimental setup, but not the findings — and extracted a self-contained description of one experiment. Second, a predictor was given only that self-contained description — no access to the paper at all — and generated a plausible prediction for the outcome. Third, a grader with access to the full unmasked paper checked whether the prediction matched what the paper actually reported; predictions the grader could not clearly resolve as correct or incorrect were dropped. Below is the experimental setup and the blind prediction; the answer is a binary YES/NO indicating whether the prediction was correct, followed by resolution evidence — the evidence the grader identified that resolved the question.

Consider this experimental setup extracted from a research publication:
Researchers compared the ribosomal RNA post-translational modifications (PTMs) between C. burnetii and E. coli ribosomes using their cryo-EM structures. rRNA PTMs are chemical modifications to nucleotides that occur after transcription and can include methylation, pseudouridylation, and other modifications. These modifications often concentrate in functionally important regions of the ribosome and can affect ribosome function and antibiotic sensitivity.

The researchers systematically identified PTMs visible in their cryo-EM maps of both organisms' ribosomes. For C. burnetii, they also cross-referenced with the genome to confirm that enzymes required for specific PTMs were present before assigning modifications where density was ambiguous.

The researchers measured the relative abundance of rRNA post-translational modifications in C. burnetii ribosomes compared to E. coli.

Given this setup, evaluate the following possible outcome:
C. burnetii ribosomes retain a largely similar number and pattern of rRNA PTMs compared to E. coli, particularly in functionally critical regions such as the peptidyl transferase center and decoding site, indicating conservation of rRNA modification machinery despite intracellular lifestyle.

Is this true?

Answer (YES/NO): NO